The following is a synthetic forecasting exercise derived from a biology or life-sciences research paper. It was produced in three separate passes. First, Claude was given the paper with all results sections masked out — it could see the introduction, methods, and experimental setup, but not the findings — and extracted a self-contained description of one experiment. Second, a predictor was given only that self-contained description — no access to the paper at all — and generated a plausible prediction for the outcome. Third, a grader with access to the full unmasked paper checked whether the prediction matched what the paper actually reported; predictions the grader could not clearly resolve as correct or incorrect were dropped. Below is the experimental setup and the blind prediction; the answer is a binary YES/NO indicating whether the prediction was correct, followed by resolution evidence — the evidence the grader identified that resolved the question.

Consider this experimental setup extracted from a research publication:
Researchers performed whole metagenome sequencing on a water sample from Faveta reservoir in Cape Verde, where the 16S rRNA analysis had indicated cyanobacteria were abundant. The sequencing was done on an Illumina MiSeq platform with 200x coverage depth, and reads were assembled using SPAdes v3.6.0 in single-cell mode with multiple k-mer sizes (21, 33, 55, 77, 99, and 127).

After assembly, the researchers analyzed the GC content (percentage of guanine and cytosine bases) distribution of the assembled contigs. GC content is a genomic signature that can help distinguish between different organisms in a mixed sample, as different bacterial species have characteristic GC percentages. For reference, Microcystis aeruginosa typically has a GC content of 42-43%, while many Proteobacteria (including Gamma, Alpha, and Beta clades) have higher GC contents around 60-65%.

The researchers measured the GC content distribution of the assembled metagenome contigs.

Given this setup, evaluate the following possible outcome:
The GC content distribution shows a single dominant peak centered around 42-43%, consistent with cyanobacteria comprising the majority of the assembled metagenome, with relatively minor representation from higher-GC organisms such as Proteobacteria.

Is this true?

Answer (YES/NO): NO